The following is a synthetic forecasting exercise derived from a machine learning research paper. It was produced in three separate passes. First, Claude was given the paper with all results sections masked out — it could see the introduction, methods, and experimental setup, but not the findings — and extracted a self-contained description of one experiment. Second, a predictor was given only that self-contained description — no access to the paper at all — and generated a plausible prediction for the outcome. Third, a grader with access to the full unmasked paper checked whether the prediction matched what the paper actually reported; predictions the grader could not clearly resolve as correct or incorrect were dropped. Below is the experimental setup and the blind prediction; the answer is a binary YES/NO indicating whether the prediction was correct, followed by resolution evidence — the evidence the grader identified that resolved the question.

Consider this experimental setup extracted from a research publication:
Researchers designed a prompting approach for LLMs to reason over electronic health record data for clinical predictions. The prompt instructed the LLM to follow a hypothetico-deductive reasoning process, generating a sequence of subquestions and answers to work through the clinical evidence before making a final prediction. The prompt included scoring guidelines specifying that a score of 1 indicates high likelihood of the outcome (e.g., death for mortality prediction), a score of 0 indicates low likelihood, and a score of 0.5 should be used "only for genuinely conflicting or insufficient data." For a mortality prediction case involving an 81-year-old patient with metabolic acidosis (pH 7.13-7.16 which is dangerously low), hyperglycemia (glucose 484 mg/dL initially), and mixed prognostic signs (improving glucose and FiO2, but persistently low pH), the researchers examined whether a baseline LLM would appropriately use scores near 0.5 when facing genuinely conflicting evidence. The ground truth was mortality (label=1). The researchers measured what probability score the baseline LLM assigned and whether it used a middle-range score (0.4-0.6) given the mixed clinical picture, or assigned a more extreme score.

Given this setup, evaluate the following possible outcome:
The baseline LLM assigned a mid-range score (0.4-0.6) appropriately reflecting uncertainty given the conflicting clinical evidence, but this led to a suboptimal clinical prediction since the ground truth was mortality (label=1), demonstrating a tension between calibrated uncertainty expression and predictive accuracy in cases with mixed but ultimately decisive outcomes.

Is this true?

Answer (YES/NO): NO